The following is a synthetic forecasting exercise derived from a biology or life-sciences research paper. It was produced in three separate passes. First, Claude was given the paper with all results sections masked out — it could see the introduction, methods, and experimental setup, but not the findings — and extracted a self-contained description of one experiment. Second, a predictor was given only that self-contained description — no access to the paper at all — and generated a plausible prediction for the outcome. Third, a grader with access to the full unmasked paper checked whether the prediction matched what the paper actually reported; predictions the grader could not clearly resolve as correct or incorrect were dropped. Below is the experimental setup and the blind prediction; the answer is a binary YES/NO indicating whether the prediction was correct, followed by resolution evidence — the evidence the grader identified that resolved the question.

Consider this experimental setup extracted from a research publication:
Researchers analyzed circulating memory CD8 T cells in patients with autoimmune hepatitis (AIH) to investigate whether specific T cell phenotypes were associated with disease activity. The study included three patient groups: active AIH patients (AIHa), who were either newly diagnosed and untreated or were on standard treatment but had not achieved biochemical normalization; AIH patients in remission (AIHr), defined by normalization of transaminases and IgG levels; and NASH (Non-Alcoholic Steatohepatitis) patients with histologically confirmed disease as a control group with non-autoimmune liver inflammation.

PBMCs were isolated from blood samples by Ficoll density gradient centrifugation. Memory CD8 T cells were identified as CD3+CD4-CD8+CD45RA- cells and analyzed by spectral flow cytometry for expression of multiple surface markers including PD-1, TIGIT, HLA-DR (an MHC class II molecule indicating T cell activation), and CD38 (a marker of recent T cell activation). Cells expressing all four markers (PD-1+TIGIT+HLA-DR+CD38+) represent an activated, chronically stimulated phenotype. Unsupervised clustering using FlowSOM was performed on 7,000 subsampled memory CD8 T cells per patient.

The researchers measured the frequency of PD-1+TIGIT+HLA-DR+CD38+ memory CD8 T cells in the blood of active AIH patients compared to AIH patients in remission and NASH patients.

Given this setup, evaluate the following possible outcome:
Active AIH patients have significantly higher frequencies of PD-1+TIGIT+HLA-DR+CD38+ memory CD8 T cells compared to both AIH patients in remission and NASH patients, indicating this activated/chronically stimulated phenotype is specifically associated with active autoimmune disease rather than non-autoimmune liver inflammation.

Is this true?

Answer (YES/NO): YES